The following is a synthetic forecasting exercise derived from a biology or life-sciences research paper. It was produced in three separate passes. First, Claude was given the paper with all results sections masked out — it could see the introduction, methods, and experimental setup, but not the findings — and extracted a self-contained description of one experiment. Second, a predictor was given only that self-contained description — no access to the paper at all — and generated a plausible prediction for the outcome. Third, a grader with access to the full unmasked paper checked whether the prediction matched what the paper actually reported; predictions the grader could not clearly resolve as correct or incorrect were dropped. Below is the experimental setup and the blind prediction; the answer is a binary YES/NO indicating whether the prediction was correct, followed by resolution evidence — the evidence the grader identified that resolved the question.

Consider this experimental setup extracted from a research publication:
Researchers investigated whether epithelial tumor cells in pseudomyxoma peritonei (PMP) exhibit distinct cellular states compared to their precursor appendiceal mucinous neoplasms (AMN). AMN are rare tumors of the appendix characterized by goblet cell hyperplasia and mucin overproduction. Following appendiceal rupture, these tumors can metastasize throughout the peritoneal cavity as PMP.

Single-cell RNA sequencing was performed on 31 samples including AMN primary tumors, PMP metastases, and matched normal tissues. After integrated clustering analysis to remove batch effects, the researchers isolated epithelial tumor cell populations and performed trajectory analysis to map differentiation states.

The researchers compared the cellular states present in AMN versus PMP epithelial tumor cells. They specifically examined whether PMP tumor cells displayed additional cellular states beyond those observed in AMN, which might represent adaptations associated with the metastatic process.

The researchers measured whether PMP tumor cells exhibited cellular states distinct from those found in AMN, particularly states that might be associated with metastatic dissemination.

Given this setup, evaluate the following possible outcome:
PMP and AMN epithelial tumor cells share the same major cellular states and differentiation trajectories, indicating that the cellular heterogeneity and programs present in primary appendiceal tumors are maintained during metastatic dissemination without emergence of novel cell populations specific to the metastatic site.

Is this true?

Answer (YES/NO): NO